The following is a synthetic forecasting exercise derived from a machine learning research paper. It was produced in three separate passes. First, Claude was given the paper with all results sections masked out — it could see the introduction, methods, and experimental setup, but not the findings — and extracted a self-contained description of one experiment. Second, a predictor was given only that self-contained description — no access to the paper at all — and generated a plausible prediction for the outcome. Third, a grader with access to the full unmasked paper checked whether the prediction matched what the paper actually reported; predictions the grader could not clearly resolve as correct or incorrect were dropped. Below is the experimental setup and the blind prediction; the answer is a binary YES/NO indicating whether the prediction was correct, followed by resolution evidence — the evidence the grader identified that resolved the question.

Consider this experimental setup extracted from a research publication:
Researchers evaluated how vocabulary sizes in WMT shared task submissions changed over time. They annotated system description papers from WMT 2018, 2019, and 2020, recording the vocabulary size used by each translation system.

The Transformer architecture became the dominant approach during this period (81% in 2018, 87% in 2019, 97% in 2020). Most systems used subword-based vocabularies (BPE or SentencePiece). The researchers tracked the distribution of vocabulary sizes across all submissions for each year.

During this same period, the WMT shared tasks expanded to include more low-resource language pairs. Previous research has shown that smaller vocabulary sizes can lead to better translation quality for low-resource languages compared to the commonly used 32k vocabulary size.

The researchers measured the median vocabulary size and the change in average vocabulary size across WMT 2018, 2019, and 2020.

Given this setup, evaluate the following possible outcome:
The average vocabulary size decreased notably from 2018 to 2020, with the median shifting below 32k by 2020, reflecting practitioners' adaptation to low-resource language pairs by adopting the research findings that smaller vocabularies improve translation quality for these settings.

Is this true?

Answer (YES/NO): NO